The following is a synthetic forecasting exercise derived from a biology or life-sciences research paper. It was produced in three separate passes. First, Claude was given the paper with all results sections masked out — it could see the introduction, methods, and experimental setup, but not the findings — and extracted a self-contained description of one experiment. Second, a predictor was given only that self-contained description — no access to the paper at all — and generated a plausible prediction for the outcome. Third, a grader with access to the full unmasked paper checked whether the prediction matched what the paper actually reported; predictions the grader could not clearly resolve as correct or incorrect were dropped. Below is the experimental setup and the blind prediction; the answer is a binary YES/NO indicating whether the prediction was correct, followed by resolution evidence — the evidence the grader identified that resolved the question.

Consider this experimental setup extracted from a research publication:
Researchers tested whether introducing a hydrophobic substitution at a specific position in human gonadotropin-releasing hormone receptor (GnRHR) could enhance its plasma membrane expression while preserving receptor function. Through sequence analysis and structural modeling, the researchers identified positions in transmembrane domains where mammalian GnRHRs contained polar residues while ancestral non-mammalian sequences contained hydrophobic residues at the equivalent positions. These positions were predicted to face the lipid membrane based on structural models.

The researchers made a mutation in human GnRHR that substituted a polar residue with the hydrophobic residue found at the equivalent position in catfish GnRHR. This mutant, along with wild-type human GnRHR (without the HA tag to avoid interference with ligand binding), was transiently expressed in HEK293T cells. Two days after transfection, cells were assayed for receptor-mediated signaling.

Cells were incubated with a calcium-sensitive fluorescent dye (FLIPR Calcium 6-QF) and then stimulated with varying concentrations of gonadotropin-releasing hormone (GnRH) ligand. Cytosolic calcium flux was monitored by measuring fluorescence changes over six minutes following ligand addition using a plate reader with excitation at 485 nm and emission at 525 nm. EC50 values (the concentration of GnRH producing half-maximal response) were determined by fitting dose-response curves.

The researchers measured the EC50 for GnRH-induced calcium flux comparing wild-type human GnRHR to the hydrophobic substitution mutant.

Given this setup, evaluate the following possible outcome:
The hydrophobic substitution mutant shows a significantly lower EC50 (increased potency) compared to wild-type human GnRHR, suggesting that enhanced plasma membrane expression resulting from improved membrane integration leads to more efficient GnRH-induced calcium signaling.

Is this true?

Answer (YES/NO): NO